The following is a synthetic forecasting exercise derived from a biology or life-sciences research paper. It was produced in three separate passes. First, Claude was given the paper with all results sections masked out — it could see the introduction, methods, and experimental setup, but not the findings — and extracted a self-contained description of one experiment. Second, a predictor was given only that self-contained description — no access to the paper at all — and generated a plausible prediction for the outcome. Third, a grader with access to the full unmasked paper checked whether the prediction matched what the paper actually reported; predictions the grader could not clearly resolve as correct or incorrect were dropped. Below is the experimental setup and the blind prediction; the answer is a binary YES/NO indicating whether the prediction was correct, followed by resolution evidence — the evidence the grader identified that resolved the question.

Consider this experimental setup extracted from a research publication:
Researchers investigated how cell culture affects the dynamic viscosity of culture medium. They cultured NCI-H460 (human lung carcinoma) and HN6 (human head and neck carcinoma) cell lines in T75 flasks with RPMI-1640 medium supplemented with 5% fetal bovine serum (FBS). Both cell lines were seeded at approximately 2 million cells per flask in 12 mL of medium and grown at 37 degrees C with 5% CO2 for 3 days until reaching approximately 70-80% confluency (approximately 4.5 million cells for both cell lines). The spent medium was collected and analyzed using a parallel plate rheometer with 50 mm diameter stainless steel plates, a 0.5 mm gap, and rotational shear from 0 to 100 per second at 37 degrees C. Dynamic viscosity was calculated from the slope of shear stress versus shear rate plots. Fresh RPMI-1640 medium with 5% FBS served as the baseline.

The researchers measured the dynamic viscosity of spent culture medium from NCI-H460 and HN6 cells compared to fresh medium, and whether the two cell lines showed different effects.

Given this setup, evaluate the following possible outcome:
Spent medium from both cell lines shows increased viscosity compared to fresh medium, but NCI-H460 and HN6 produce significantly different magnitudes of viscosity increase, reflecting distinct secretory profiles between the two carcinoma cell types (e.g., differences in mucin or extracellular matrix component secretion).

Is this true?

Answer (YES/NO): YES